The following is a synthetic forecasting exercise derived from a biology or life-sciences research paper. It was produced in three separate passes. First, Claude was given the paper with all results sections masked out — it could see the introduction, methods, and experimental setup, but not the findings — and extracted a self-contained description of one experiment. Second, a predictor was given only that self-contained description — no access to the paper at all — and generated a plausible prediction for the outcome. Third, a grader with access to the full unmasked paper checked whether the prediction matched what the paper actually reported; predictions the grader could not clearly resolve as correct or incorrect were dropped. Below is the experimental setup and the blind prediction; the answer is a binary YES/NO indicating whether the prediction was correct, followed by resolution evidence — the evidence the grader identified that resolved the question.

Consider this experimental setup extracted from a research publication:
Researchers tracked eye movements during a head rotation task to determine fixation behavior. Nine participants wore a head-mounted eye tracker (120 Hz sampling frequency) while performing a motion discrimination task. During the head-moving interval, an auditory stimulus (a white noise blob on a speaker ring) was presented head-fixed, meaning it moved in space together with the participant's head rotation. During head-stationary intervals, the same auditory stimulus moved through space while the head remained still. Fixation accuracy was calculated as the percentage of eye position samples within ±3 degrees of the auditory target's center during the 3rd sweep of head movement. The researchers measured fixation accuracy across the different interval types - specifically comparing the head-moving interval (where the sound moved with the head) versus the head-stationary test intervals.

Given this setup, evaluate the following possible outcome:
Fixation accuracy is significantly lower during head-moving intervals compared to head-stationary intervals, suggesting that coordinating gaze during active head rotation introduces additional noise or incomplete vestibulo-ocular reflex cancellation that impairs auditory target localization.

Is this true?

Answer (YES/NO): NO